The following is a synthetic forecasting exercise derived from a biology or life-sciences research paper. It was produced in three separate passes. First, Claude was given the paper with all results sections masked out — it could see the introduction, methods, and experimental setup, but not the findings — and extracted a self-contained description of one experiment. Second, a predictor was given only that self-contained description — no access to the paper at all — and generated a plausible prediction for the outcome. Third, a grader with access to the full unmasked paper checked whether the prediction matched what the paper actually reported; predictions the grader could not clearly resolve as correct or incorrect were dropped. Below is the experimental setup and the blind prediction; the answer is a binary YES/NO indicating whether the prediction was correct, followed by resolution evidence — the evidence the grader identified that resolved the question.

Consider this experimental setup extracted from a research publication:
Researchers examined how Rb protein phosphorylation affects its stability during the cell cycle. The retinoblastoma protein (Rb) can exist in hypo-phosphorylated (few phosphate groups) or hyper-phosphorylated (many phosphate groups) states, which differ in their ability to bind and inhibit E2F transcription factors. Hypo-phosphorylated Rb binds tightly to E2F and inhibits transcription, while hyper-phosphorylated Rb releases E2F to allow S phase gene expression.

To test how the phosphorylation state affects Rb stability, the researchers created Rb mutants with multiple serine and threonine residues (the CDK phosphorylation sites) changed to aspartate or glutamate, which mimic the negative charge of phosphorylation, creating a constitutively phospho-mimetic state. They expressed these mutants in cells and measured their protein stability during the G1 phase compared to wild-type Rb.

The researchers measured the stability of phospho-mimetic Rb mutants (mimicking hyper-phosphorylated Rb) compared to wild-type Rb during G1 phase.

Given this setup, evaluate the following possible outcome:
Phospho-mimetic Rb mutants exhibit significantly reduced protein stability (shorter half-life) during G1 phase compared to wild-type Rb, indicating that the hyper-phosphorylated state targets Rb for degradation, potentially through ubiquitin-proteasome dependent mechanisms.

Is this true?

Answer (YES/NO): NO